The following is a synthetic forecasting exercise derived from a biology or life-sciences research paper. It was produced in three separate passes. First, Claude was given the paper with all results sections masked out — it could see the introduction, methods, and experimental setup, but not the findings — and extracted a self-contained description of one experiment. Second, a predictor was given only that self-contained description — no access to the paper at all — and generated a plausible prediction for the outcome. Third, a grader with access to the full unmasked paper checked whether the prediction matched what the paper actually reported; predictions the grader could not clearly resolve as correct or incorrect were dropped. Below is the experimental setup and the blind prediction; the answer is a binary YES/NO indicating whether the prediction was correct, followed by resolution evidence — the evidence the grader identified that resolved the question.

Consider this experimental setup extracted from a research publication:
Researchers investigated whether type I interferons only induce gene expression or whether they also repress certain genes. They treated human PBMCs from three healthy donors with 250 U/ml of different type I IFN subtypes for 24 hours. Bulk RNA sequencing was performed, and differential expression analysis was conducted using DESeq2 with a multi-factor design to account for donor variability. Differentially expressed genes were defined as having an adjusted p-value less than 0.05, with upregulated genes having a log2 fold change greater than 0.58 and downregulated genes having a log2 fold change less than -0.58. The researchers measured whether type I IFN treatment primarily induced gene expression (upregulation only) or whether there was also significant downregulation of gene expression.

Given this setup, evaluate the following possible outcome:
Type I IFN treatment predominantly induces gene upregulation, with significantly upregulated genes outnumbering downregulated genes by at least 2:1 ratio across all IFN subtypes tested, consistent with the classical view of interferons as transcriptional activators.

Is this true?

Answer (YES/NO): NO